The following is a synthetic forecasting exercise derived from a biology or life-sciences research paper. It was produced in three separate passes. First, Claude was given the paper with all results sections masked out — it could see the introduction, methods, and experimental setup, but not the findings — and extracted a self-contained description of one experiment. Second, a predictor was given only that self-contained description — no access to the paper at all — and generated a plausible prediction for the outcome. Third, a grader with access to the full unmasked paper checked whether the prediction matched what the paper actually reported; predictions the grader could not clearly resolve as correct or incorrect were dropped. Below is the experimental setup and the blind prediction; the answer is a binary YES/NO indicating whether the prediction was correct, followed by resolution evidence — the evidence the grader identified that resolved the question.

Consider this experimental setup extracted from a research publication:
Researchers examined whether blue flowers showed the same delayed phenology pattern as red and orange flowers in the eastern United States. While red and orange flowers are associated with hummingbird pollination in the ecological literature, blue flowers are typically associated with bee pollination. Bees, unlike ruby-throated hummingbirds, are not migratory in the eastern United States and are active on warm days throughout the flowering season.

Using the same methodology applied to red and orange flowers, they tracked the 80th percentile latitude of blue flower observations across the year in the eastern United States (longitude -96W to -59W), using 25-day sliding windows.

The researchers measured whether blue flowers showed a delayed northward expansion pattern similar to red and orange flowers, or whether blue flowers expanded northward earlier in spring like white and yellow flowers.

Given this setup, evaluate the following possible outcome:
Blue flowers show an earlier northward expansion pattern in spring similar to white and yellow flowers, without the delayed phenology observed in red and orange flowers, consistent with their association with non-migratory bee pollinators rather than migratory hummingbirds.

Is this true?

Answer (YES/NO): YES